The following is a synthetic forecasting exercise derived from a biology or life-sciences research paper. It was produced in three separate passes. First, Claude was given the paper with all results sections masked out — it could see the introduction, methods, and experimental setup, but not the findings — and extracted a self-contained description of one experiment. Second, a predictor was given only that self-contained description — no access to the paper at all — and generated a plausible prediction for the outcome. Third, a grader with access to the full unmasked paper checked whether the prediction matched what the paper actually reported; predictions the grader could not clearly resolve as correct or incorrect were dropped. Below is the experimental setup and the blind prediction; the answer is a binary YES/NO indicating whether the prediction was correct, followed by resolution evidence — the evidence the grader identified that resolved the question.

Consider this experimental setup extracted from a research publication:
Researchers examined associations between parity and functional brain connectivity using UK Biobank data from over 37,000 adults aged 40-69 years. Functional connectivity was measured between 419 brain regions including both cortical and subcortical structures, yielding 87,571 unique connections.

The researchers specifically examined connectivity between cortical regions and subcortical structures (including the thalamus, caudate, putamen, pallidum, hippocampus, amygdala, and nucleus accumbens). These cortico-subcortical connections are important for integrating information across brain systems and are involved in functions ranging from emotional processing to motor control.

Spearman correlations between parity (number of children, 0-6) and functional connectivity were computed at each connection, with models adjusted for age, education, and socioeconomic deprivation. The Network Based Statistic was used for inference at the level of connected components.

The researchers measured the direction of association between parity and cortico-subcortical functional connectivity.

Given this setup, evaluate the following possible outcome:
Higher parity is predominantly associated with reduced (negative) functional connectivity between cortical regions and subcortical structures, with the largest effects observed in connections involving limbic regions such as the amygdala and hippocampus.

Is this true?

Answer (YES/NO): NO